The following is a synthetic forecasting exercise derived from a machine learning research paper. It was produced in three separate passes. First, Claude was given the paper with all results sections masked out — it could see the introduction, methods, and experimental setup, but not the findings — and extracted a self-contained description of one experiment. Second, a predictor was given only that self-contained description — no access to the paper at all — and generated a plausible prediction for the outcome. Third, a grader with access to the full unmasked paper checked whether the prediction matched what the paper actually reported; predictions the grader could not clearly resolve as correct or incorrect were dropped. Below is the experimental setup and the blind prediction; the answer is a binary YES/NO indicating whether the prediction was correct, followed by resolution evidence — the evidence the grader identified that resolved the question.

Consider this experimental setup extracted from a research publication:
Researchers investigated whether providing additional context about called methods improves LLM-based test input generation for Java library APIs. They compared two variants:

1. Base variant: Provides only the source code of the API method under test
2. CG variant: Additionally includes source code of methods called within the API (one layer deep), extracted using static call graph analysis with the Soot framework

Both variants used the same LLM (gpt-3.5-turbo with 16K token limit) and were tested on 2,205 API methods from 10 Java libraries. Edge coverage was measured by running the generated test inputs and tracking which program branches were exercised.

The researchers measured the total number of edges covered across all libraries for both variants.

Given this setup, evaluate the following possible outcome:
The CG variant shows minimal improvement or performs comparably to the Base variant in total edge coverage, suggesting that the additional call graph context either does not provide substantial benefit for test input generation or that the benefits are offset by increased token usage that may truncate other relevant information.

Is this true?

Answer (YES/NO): YES